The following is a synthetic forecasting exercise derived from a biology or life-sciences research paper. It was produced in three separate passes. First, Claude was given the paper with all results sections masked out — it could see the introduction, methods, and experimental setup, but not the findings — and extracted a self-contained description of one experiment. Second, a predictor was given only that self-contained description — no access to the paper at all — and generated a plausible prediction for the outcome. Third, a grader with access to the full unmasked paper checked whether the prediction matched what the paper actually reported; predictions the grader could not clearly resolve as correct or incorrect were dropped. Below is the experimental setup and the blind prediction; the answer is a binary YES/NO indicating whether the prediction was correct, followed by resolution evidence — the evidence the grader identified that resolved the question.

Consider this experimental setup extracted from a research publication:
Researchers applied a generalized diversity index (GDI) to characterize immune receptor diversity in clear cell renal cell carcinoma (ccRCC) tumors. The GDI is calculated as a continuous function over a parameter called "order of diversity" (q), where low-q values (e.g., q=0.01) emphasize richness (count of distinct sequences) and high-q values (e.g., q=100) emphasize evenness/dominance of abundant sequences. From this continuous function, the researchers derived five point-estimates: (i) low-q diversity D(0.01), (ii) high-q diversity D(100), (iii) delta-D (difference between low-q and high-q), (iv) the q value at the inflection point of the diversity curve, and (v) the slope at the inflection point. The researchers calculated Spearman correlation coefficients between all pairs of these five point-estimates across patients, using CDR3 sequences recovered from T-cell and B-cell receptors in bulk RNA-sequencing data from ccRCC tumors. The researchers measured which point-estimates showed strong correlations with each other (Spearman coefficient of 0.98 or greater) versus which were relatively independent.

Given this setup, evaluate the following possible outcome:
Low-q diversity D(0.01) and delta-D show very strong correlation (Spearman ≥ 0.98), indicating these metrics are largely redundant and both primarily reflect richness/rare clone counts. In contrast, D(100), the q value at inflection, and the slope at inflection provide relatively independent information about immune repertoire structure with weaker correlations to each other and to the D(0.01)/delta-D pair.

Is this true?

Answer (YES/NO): NO